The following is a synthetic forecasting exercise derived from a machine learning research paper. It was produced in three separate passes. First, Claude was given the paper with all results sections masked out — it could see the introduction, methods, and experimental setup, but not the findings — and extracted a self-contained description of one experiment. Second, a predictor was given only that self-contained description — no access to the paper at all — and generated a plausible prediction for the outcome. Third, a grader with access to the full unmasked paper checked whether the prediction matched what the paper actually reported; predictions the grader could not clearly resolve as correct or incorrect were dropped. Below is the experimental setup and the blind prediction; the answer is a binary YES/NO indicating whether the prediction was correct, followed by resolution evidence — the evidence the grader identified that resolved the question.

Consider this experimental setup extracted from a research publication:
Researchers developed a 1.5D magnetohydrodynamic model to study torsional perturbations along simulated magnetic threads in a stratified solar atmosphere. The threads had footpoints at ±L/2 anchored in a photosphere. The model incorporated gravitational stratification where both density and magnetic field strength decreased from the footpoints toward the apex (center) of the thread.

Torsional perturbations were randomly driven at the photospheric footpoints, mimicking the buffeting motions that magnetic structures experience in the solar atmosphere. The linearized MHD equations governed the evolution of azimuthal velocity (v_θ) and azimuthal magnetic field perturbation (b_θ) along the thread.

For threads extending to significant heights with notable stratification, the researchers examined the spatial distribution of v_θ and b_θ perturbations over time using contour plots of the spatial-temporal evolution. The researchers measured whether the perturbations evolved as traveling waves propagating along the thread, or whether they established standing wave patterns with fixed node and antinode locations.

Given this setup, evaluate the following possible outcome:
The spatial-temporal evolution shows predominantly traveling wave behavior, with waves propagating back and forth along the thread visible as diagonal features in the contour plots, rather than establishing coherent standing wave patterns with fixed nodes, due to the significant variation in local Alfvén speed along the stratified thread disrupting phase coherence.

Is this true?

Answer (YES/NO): NO